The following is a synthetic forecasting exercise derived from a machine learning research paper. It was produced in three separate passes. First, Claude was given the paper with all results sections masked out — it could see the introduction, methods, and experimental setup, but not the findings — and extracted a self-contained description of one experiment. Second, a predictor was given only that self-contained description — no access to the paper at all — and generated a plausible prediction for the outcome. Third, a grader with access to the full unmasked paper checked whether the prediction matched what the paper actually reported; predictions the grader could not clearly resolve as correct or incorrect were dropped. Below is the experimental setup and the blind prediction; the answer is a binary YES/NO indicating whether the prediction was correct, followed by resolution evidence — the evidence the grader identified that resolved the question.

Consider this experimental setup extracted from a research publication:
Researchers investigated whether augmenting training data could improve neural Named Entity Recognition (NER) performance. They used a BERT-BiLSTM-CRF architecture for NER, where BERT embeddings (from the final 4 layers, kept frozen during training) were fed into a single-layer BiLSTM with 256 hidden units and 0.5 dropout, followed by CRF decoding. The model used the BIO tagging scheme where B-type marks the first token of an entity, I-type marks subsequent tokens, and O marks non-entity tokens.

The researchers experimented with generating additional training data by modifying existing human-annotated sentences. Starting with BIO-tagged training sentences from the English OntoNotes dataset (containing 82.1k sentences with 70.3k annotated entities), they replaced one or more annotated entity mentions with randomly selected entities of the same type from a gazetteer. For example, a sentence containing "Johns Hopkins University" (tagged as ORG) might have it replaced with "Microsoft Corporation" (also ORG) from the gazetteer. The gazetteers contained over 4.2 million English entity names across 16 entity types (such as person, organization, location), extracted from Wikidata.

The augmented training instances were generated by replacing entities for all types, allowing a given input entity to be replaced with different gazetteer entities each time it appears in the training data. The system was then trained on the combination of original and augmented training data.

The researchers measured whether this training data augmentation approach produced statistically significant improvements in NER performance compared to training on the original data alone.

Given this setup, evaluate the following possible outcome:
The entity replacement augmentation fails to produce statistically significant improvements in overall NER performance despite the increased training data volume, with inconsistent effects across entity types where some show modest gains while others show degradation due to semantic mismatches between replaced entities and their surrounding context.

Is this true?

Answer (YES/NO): YES